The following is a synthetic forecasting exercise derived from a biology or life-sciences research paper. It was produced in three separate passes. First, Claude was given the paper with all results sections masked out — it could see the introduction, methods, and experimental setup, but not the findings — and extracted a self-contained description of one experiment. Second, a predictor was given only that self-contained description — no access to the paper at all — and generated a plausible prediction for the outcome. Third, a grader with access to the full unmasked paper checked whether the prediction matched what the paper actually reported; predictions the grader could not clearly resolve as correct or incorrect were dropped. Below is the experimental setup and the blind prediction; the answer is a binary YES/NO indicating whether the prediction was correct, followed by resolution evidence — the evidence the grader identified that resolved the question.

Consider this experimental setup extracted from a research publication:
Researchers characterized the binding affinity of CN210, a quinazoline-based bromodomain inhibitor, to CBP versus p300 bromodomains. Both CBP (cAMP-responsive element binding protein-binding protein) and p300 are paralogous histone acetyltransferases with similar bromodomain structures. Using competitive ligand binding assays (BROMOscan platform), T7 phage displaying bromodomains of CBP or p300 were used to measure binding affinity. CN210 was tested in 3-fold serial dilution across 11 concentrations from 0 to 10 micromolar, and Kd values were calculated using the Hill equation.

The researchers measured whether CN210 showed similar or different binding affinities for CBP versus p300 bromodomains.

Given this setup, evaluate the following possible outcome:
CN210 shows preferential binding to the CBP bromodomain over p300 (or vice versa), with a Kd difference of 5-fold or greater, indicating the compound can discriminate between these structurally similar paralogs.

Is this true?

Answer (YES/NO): NO